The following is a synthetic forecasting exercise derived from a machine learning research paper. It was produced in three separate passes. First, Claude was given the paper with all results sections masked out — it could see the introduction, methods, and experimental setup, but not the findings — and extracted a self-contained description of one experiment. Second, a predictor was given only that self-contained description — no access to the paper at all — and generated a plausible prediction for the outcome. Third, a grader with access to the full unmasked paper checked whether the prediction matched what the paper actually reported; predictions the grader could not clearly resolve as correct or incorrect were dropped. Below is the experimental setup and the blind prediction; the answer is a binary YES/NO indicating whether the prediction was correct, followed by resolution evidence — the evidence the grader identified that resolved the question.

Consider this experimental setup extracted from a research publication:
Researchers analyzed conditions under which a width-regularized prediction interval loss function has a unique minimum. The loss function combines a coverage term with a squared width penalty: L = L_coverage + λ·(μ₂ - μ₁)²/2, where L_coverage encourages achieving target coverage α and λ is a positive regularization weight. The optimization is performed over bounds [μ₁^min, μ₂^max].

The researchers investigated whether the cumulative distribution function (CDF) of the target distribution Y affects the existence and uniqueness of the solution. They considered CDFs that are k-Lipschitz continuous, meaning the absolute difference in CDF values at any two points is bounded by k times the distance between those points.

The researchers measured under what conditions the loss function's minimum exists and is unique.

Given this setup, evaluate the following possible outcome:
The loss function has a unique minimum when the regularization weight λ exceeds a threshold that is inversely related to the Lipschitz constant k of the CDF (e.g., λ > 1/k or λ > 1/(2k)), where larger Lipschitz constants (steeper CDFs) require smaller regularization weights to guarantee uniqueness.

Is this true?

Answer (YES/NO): NO